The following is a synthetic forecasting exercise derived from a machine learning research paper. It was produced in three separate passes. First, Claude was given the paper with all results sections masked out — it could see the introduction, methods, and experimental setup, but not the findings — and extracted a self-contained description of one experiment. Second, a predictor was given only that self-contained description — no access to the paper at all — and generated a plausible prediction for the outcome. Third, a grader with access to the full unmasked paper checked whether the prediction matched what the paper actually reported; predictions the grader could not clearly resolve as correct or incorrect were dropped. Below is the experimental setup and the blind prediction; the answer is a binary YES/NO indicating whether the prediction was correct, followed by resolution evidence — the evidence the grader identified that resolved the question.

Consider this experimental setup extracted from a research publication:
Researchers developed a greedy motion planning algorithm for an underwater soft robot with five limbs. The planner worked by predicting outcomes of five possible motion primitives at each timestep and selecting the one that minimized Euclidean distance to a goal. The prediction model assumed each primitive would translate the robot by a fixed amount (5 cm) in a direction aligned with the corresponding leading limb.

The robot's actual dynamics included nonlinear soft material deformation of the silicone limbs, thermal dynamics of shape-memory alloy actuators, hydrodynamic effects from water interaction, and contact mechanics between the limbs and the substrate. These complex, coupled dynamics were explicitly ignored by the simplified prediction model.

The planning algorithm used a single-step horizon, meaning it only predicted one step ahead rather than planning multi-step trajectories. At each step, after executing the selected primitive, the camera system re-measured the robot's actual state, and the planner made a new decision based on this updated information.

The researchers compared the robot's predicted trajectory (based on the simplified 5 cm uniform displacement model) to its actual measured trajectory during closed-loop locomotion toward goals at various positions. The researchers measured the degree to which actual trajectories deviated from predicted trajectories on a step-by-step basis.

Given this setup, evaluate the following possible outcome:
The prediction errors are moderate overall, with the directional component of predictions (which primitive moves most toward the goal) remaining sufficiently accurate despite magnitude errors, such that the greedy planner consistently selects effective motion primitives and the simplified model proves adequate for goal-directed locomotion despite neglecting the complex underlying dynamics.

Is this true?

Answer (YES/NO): NO